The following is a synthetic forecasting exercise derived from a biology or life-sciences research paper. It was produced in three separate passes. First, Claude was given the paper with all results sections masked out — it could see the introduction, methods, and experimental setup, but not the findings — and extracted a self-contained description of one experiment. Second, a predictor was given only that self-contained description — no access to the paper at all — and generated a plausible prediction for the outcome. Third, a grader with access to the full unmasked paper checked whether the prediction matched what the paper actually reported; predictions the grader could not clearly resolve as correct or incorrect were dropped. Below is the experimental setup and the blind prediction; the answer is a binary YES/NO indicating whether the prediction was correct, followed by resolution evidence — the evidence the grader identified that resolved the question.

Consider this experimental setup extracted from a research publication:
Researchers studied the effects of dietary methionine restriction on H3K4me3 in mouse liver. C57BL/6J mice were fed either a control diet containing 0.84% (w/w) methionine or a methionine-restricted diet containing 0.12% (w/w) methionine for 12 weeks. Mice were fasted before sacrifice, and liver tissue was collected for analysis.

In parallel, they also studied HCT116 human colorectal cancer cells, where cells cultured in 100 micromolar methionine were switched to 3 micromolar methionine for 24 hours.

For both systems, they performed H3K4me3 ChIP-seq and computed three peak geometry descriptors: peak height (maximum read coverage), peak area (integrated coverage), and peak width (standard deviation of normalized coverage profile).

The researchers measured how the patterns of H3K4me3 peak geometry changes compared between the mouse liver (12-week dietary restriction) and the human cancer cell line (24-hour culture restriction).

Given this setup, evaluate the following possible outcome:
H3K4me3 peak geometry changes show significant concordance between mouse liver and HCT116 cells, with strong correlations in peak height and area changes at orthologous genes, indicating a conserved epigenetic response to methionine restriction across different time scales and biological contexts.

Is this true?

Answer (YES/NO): NO